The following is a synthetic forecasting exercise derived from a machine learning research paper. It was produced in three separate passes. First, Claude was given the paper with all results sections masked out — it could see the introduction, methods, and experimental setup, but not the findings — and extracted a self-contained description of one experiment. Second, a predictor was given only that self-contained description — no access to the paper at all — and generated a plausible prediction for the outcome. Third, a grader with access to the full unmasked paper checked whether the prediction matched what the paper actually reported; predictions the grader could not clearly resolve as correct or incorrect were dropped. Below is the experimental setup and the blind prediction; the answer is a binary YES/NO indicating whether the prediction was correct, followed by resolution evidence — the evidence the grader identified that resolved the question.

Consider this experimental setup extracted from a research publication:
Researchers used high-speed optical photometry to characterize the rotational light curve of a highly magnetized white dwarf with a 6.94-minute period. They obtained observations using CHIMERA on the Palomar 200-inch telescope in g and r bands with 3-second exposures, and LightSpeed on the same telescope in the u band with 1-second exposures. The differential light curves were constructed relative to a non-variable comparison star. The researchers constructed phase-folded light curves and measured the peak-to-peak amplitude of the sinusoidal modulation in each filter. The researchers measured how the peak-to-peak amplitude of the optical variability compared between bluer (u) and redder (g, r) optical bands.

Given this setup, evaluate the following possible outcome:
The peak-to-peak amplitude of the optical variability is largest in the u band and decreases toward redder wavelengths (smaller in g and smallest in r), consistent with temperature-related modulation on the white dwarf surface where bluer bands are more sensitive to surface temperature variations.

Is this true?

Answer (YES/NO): NO